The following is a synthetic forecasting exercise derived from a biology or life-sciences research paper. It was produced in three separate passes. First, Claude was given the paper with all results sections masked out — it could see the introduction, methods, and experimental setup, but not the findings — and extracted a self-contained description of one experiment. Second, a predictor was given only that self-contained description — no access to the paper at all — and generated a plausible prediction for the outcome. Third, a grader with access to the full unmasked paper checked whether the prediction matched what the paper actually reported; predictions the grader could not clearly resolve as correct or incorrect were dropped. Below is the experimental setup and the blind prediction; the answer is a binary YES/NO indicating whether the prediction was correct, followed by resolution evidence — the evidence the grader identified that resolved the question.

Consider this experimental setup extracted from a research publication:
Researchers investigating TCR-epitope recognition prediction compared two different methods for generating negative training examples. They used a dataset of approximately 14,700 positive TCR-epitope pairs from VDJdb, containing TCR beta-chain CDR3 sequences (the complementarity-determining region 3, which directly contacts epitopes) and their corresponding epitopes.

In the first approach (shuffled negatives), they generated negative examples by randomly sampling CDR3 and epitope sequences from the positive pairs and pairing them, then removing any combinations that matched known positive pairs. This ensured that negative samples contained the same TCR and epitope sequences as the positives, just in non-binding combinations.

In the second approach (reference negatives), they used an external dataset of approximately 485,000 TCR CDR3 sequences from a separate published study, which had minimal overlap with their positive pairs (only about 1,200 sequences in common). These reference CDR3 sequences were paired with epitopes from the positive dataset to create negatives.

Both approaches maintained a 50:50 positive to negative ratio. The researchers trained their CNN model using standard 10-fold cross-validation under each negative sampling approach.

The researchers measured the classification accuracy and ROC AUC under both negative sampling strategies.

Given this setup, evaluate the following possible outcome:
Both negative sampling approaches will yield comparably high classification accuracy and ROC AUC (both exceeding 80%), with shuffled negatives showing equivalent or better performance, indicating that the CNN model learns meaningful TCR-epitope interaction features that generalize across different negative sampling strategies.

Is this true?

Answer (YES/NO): NO